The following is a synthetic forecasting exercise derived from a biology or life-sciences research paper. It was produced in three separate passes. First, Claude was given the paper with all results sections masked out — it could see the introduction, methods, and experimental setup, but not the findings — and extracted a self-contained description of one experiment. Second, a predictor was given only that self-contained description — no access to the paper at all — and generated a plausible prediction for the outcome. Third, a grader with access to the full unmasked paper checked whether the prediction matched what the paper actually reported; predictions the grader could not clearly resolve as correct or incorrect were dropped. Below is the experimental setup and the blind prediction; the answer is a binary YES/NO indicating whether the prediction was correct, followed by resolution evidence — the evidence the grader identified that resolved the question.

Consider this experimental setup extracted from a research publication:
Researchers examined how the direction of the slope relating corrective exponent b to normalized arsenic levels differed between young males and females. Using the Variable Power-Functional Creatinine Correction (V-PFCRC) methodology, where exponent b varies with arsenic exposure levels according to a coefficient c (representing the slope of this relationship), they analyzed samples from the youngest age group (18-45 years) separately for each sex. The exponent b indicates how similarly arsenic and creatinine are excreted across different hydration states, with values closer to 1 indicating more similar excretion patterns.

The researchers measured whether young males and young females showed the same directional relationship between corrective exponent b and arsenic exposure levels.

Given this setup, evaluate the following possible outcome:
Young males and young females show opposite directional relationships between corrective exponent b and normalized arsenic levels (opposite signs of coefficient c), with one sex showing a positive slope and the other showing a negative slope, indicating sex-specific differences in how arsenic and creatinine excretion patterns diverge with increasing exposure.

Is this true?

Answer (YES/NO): YES